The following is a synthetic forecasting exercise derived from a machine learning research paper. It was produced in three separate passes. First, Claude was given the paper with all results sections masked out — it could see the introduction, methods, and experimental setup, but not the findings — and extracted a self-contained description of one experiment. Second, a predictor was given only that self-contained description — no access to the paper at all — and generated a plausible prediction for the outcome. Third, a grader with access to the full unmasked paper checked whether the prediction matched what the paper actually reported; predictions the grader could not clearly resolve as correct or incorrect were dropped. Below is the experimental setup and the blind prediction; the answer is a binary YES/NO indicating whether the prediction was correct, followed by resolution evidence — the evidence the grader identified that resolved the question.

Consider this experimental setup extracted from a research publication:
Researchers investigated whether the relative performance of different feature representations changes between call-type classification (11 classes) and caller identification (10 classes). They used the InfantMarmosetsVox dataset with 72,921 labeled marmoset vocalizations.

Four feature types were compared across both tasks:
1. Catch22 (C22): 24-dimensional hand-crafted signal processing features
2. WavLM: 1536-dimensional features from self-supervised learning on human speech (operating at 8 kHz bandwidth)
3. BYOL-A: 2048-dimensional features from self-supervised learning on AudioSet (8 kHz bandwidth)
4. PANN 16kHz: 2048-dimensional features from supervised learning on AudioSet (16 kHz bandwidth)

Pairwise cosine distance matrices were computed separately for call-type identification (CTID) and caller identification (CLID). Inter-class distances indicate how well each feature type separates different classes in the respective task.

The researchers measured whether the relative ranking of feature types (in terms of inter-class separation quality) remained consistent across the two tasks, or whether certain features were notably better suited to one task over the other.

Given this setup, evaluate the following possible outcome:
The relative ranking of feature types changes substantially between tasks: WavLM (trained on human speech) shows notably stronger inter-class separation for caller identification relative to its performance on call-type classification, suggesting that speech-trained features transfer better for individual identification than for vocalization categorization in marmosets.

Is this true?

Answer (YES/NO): NO